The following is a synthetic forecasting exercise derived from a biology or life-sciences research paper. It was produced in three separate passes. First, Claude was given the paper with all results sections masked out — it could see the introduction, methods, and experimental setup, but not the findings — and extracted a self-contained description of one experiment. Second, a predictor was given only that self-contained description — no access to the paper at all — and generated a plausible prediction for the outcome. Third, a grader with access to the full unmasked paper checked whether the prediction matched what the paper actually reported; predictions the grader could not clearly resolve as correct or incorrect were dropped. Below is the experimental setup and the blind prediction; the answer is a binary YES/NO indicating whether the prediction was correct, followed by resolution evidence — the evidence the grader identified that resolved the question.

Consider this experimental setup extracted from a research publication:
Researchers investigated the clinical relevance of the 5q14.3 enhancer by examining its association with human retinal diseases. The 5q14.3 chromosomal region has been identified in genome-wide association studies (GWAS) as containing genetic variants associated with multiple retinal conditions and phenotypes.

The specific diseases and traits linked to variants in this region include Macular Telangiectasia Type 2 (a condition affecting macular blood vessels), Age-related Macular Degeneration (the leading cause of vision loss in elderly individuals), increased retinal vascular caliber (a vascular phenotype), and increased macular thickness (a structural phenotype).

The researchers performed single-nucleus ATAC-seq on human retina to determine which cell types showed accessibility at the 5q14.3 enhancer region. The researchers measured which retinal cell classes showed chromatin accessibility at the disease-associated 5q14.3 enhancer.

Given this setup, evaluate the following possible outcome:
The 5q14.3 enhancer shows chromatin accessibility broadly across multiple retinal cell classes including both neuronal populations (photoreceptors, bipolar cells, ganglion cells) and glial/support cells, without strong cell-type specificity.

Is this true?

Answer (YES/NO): NO